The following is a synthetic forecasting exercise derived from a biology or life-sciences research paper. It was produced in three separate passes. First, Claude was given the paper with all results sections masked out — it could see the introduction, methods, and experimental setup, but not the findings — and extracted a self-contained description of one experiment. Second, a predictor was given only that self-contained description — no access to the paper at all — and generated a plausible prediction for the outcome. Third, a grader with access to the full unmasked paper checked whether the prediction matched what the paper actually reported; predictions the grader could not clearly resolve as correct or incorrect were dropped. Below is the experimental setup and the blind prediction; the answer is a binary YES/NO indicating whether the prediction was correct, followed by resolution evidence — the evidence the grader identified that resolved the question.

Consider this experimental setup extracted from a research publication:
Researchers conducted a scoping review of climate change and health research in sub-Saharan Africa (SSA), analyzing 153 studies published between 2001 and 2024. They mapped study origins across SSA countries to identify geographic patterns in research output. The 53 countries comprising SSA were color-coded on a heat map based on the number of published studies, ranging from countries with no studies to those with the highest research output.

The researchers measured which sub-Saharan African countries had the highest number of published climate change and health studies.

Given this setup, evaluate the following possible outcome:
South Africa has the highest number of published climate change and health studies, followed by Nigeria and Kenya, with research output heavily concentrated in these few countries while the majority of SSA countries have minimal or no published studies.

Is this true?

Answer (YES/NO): NO